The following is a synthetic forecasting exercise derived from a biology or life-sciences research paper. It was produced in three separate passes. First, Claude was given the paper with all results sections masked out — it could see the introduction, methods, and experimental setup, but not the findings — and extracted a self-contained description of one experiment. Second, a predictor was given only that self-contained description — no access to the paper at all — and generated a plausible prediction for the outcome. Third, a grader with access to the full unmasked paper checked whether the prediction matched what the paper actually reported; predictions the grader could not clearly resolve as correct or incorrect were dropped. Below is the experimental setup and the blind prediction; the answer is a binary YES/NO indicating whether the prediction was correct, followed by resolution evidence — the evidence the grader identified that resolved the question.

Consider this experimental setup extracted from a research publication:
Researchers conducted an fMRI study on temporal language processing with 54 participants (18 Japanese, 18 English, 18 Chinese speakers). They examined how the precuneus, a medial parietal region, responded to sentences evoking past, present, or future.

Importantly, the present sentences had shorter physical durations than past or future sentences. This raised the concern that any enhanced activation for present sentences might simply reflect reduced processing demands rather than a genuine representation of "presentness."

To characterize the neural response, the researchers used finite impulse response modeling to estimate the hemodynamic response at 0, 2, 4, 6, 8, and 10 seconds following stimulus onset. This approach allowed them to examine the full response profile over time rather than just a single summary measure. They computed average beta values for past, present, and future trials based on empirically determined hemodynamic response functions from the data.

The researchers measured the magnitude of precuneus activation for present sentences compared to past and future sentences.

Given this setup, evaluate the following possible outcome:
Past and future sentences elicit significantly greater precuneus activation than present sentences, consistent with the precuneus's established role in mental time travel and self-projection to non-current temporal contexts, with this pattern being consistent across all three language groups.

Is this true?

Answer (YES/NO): NO